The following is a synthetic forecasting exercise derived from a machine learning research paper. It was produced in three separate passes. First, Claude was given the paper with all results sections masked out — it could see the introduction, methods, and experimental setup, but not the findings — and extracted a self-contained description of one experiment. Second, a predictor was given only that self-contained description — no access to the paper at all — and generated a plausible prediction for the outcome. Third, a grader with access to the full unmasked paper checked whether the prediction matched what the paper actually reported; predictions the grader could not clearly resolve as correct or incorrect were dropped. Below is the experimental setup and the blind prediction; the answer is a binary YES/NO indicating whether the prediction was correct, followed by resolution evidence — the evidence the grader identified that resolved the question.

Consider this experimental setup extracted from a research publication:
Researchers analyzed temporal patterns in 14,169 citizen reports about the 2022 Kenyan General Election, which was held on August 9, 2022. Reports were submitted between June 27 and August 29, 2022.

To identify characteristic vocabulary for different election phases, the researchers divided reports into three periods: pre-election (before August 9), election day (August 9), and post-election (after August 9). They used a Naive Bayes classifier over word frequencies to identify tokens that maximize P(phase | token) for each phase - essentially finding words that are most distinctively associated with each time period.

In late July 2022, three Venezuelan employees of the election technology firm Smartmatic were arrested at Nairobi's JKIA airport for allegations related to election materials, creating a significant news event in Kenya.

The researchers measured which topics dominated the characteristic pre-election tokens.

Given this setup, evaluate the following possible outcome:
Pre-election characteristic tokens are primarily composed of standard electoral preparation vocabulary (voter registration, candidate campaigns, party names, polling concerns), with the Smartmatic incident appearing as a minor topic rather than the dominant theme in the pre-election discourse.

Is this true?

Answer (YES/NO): NO